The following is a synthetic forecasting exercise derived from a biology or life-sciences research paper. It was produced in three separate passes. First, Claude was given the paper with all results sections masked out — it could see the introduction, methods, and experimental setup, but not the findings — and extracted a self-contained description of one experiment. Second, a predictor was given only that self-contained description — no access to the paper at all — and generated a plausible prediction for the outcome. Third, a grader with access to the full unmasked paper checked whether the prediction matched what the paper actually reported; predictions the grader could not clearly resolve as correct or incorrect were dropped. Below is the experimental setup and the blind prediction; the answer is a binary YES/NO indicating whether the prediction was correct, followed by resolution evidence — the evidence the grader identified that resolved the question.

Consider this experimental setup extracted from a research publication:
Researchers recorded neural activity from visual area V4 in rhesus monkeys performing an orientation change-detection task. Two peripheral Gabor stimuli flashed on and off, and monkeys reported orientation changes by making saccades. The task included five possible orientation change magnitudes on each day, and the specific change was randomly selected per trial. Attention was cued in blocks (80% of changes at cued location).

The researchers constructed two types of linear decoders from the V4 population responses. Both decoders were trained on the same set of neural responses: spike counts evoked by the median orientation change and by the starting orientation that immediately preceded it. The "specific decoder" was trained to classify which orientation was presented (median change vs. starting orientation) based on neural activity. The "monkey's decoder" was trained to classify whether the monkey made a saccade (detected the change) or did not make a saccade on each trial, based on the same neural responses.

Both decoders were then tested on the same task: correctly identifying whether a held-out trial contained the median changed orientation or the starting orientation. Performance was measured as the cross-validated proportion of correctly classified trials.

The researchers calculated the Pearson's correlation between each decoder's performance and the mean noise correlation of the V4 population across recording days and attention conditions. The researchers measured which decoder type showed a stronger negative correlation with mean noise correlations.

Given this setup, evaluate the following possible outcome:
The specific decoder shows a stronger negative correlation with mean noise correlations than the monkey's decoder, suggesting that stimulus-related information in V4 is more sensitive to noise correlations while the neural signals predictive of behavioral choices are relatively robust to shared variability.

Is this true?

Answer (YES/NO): NO